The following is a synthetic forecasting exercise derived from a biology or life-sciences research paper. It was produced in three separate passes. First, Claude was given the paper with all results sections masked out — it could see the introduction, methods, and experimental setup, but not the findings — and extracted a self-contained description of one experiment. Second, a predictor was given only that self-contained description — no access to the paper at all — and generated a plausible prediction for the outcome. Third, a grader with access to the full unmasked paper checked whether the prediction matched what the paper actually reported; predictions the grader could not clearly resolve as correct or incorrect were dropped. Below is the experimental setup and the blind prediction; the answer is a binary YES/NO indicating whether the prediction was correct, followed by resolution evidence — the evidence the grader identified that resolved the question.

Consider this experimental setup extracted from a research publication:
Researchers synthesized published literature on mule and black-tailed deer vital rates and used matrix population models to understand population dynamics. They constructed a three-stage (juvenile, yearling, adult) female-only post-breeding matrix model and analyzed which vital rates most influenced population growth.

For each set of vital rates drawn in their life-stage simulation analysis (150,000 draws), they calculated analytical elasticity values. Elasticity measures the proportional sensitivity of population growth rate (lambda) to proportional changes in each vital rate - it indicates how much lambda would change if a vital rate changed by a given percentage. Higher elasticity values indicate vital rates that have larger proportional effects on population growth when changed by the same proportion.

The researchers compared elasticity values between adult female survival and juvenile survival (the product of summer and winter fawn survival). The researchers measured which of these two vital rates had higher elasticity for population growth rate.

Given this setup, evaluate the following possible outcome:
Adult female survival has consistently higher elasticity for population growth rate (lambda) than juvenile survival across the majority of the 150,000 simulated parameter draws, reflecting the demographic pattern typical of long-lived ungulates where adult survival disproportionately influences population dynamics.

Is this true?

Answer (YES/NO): YES